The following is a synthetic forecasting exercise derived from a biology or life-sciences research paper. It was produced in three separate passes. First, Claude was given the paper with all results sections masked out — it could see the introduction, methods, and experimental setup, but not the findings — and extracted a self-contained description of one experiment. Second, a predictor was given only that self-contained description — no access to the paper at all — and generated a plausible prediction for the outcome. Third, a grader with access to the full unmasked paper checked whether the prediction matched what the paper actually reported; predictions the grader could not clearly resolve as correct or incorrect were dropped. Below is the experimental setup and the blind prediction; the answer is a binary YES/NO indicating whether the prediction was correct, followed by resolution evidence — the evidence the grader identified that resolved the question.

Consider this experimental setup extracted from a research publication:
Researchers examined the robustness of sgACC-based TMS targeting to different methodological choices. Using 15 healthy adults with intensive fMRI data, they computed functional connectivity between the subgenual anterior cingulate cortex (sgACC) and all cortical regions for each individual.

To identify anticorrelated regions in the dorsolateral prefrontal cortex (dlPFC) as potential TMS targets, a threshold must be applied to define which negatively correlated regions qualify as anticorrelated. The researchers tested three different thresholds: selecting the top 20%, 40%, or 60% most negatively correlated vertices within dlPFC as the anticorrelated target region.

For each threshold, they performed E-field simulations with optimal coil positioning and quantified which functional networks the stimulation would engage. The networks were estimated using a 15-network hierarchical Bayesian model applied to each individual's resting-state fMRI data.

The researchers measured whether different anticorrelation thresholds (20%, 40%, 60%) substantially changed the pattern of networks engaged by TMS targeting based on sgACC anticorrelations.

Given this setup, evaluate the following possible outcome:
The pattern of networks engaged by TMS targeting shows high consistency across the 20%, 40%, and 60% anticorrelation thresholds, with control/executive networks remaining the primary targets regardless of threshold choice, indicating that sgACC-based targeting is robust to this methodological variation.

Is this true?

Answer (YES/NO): NO